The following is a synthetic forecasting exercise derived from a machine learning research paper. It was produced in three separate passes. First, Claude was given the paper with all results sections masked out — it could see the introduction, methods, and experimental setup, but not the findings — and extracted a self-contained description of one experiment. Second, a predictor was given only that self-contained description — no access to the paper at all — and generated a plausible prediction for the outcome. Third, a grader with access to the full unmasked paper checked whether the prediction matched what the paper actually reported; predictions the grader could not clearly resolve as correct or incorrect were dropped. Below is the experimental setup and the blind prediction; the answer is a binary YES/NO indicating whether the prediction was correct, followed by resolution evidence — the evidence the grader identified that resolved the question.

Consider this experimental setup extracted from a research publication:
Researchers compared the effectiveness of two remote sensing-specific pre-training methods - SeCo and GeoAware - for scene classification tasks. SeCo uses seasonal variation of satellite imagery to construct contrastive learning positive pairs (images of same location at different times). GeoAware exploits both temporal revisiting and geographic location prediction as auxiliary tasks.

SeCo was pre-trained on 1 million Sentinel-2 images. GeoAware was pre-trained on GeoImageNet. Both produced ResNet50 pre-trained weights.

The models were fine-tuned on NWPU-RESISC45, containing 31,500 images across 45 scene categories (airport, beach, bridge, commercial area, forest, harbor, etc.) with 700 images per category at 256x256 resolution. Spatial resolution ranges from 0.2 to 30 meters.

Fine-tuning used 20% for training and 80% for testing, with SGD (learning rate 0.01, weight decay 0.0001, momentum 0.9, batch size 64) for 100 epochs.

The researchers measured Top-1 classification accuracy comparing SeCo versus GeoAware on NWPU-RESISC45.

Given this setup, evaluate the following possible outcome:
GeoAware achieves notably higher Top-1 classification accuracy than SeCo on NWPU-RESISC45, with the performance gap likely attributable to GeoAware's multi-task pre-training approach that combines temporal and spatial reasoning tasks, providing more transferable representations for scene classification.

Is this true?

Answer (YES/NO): YES